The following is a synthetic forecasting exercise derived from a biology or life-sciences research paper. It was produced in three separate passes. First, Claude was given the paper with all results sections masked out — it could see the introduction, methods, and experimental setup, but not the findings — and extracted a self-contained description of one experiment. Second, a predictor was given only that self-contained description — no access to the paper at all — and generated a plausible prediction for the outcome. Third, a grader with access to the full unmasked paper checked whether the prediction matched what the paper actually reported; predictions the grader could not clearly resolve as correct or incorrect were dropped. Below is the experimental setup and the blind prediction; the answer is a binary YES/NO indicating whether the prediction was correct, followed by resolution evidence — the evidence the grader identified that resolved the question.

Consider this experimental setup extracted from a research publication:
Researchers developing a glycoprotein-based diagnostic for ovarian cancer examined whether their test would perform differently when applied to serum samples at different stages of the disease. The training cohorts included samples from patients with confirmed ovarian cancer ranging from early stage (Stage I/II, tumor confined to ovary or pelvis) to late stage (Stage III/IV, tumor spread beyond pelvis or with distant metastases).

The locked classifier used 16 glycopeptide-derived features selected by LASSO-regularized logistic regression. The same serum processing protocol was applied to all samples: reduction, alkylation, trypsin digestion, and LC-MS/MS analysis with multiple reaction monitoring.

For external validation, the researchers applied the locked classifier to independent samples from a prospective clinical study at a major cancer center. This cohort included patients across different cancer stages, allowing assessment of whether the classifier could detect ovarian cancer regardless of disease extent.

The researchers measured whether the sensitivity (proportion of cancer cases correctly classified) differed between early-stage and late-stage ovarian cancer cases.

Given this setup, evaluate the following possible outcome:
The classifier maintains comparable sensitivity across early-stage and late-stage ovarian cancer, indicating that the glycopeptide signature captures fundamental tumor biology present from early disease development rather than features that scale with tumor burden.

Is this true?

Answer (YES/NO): NO